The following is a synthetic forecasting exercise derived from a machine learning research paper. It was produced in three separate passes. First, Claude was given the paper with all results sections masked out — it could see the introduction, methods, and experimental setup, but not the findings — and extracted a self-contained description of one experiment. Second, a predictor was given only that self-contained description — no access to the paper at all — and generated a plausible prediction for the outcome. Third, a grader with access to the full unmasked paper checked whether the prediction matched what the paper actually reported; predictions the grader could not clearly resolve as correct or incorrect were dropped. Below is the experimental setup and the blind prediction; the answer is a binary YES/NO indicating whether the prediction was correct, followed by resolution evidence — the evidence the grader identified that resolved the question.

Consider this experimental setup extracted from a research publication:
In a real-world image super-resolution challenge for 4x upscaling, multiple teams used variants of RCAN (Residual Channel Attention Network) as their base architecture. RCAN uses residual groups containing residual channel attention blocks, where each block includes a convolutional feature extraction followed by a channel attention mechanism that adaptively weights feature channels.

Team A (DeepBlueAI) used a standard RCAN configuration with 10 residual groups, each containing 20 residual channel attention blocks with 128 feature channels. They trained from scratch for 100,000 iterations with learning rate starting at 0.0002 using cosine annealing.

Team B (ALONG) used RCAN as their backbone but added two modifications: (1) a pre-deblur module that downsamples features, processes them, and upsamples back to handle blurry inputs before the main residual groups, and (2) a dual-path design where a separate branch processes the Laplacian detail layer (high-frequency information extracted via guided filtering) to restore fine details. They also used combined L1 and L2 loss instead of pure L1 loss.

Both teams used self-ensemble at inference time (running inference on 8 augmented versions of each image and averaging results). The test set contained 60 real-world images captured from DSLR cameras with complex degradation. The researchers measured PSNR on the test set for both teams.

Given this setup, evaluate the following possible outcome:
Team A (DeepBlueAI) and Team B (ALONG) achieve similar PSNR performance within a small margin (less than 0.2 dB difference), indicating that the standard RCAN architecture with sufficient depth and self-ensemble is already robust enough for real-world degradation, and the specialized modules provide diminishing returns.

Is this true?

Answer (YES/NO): NO